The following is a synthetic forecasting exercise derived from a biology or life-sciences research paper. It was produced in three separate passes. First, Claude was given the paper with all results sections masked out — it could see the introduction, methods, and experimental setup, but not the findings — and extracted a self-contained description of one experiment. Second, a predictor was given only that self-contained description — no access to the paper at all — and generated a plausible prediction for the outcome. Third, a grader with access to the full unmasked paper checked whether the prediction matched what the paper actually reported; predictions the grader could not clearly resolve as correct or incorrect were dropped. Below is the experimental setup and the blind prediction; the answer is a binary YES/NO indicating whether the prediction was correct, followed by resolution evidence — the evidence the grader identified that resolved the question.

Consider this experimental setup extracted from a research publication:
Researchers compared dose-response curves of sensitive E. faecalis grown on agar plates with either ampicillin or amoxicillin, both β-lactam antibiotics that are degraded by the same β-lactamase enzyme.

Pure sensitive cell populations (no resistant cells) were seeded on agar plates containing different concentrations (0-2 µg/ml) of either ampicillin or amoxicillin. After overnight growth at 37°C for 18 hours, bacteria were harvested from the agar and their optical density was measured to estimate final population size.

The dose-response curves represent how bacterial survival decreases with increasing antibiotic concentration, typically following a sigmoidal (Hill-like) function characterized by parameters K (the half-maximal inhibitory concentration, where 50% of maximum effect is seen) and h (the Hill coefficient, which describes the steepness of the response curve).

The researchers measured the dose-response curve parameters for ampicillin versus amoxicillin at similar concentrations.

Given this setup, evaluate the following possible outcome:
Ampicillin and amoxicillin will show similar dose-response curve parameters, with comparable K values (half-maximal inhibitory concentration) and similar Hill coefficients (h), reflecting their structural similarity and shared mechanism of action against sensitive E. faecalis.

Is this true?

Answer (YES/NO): NO